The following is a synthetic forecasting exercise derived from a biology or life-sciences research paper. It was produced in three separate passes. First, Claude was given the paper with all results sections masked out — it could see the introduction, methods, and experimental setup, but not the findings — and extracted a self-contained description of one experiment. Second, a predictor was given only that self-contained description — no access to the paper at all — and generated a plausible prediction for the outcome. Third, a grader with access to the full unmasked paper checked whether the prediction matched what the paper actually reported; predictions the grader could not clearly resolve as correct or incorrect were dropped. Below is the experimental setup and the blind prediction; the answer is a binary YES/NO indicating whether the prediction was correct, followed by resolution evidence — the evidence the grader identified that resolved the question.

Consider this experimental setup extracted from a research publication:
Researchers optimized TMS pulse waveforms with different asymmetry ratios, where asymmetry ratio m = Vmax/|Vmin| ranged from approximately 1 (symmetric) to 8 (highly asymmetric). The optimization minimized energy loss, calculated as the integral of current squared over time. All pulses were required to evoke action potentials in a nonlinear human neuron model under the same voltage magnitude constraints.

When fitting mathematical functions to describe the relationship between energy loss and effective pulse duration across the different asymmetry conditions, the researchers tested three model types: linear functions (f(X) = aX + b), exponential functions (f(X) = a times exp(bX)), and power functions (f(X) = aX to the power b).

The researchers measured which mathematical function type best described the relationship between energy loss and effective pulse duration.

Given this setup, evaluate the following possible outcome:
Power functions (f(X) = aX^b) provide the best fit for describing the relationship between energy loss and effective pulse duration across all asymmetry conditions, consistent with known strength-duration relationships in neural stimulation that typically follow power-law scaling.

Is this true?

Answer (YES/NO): NO